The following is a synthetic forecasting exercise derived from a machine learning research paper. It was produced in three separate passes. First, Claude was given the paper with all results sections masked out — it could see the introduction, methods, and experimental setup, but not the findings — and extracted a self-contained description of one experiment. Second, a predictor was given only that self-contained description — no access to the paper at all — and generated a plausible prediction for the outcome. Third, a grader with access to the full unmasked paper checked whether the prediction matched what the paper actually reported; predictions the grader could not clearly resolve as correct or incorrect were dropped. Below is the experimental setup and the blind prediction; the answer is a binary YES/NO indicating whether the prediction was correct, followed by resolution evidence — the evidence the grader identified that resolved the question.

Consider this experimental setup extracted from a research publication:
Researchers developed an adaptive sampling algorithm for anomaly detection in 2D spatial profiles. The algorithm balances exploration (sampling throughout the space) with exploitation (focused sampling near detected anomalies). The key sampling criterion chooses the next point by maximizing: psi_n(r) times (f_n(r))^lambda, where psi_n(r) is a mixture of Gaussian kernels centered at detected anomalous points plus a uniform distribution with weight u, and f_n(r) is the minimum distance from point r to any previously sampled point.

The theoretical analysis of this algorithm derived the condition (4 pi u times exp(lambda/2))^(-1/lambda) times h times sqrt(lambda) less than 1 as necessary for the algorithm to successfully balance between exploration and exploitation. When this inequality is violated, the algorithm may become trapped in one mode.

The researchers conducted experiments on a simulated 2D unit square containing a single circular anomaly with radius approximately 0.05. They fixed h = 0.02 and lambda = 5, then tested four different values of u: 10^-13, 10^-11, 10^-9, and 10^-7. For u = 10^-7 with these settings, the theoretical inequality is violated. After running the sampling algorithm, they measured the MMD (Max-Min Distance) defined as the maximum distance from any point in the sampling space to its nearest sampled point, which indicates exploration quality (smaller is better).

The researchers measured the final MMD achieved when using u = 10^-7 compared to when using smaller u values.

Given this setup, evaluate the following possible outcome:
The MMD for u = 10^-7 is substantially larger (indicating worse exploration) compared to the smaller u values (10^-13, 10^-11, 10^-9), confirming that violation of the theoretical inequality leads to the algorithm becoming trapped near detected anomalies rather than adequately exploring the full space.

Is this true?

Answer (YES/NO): NO